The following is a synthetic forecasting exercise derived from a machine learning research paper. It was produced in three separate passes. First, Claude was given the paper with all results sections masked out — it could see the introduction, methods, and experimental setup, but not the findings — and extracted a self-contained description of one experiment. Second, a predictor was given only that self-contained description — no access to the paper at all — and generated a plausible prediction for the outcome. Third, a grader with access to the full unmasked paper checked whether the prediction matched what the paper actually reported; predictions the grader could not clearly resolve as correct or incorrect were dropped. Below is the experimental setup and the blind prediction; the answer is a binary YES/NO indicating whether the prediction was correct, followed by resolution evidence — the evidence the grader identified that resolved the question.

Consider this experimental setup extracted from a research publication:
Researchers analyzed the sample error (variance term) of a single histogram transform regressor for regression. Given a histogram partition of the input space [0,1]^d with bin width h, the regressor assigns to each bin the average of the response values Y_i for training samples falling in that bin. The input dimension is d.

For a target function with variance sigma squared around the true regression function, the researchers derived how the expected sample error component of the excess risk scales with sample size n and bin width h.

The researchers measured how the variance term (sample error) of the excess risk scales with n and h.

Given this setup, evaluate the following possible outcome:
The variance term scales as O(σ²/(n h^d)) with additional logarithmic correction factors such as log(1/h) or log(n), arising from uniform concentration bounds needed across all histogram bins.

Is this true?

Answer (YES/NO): NO